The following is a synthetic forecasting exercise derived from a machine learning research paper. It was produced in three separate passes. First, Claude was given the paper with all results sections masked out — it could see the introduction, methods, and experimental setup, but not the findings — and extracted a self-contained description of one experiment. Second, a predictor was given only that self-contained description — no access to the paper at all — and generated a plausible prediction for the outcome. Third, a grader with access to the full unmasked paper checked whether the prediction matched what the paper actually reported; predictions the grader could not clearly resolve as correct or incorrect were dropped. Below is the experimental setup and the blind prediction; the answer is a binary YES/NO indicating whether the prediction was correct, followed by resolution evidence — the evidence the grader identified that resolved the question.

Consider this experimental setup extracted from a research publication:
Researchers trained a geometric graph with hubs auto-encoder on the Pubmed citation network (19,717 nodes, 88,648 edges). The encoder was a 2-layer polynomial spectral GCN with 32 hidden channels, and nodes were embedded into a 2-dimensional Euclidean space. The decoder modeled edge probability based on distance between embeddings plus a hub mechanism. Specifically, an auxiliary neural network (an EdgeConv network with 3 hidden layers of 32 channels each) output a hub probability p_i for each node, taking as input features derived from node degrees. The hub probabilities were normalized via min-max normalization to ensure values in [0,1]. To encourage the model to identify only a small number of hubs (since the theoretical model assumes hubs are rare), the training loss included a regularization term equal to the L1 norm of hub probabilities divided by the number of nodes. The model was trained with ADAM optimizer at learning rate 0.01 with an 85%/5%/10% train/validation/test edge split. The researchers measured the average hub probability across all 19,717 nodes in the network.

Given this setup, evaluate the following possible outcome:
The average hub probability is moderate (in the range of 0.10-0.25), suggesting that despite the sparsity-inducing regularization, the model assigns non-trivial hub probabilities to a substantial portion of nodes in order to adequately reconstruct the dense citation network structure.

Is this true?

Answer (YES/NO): YES